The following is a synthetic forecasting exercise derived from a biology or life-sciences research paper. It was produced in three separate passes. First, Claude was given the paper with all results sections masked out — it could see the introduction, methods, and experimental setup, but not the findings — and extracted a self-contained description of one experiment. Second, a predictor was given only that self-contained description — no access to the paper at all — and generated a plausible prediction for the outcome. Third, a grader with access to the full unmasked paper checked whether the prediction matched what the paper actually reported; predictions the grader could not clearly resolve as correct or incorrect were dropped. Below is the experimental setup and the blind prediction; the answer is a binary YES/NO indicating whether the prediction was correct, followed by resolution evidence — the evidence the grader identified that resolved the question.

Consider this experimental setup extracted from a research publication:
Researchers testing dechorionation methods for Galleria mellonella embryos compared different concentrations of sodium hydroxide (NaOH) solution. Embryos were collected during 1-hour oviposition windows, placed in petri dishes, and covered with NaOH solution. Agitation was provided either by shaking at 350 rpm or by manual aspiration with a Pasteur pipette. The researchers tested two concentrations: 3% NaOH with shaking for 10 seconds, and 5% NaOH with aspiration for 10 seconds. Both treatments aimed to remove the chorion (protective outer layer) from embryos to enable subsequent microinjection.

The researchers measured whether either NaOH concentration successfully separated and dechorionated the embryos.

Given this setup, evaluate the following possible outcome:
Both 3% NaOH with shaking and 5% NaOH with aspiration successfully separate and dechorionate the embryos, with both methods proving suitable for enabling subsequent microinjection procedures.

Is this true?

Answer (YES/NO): NO